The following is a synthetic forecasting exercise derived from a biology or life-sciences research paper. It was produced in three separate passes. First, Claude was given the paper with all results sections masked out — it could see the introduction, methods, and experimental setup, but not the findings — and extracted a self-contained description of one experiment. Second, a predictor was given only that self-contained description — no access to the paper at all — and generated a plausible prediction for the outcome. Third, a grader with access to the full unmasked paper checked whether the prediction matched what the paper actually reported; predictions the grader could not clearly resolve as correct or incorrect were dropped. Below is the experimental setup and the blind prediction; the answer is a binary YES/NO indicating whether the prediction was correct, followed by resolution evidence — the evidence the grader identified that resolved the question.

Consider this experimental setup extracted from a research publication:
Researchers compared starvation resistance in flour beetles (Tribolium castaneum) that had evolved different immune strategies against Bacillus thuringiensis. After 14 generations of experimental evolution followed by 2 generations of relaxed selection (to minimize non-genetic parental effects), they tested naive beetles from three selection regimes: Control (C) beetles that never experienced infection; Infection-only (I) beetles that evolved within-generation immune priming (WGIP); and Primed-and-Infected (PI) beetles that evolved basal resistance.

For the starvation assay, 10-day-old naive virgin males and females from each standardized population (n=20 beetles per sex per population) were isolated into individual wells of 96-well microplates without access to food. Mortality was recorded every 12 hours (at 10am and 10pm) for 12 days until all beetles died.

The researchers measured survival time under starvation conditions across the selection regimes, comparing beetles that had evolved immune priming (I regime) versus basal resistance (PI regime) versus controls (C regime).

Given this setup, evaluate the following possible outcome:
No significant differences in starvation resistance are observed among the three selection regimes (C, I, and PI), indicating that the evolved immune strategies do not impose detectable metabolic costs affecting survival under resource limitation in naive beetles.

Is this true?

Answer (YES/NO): YES